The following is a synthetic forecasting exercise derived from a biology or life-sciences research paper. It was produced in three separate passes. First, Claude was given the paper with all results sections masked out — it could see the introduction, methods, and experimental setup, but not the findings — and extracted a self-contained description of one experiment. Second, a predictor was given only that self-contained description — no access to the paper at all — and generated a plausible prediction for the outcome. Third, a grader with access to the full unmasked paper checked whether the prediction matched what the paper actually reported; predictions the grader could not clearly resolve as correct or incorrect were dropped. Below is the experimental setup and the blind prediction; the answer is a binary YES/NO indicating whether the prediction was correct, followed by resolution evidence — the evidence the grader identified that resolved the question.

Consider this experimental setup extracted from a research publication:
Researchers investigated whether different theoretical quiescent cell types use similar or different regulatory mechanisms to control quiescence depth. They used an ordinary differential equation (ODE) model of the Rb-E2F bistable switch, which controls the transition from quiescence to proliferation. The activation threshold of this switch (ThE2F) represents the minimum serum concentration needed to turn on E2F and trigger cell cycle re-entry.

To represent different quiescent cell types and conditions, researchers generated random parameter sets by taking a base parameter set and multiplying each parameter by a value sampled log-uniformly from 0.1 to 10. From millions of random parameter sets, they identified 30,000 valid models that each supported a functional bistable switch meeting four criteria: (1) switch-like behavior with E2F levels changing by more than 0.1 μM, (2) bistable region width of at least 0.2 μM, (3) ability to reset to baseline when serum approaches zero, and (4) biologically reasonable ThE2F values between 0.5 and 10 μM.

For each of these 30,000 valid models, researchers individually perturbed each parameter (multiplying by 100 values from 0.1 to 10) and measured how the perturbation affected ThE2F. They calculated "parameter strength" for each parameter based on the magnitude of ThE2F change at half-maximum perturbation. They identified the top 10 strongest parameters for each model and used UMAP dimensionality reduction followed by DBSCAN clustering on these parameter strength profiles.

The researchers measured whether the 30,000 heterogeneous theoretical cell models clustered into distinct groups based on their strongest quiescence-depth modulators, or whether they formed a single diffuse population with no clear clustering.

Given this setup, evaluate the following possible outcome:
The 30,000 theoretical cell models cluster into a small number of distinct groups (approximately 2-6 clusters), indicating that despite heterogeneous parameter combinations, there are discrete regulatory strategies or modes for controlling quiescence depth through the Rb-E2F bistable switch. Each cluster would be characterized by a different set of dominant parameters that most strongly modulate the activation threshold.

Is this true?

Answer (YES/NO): YES